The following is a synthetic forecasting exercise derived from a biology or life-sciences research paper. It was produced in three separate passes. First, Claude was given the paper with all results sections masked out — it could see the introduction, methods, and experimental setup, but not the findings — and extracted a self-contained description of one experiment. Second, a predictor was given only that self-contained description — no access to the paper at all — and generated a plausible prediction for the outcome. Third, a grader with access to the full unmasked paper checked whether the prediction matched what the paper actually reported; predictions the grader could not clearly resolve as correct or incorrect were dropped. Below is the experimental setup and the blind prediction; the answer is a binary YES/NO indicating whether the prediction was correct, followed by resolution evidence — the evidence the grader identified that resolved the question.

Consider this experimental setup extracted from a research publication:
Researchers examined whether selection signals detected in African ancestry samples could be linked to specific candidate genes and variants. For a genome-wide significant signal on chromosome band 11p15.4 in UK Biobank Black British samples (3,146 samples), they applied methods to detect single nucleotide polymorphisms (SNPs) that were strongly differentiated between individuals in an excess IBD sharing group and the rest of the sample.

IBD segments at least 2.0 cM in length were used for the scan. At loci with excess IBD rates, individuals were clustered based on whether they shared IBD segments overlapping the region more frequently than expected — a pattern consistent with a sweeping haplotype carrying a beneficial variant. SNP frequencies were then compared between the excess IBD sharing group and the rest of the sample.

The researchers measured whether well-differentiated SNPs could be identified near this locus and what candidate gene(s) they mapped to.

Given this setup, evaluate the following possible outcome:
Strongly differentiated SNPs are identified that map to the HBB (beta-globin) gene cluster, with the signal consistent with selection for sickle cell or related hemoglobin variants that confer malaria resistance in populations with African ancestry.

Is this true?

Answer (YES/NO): YES